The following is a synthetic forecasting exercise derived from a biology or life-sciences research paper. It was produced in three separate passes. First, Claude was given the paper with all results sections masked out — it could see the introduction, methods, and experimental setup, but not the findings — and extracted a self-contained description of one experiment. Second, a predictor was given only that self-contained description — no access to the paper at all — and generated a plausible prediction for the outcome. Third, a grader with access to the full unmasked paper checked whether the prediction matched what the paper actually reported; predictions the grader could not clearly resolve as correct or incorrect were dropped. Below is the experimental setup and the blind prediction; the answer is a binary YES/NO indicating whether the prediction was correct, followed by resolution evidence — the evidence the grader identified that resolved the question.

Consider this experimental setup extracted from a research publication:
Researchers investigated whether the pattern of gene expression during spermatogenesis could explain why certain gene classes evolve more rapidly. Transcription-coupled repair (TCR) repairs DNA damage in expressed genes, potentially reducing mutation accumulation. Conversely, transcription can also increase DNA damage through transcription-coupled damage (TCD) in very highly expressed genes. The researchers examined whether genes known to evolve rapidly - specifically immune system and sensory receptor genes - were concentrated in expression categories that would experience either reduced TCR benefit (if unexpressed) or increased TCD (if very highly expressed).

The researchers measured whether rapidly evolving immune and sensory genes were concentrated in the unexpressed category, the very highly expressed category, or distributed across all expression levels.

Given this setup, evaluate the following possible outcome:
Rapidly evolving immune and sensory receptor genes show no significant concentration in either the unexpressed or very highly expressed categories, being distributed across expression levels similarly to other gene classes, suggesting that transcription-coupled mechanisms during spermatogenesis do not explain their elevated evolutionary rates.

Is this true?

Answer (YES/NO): NO